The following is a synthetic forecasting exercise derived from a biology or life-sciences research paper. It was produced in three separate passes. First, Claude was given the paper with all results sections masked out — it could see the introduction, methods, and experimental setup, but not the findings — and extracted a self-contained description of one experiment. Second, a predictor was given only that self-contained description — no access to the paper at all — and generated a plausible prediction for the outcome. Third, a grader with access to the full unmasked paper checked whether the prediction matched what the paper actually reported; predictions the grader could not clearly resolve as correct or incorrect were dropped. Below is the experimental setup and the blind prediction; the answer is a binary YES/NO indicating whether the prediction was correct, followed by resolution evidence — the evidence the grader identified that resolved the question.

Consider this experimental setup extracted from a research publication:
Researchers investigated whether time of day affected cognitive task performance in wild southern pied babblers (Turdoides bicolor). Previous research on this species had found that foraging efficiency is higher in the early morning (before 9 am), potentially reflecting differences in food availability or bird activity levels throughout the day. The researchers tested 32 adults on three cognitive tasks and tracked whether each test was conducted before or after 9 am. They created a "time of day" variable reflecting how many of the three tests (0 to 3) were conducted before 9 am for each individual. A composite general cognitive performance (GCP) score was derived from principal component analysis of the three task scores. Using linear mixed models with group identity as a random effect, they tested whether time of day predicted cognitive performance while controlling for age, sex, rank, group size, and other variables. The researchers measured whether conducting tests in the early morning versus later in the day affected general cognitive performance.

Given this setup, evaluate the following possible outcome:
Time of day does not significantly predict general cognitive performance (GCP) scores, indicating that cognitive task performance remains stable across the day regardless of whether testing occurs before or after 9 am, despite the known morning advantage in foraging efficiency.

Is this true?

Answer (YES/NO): YES